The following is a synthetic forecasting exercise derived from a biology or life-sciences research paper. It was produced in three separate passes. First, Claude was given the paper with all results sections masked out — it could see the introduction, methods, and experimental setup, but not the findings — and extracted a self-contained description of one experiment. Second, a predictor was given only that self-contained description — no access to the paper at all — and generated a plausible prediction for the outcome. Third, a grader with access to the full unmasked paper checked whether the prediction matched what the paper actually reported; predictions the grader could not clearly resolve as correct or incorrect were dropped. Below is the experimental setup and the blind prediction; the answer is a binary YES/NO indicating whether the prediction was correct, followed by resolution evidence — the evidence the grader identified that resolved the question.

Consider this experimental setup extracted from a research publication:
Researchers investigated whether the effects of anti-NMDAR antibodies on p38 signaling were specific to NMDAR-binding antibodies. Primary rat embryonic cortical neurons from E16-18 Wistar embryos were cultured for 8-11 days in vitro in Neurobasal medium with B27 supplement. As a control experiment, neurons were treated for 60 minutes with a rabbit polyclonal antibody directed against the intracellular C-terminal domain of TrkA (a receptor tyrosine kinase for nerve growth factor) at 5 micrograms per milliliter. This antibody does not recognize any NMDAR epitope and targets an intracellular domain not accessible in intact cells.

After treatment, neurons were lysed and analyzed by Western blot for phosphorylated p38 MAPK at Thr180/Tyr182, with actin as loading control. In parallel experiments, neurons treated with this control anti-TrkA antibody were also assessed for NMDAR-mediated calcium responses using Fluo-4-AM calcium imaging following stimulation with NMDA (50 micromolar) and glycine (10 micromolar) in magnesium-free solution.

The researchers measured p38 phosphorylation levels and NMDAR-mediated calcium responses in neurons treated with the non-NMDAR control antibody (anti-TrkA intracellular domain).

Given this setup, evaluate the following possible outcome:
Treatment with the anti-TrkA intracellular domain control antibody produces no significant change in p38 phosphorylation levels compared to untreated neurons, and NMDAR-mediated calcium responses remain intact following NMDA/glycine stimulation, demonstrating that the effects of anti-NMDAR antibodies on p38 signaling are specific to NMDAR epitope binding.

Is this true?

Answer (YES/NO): NO